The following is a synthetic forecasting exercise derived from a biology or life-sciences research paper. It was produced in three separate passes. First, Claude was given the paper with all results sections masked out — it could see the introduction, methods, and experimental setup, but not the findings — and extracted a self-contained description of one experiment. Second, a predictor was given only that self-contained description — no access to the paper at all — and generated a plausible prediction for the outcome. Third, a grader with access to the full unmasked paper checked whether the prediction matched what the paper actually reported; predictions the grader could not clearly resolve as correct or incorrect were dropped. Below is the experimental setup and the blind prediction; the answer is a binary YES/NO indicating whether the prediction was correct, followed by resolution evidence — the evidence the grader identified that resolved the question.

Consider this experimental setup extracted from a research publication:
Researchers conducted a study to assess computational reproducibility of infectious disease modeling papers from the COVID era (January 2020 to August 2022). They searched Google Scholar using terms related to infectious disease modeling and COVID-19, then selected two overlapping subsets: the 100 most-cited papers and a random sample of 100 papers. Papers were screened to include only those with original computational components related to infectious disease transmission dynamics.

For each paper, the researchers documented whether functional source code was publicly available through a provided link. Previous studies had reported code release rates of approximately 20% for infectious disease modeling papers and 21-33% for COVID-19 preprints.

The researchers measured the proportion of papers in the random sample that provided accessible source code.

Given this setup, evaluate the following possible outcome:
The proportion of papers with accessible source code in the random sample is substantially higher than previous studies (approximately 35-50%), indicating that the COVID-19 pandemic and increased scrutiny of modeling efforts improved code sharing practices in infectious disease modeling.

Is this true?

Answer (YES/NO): NO